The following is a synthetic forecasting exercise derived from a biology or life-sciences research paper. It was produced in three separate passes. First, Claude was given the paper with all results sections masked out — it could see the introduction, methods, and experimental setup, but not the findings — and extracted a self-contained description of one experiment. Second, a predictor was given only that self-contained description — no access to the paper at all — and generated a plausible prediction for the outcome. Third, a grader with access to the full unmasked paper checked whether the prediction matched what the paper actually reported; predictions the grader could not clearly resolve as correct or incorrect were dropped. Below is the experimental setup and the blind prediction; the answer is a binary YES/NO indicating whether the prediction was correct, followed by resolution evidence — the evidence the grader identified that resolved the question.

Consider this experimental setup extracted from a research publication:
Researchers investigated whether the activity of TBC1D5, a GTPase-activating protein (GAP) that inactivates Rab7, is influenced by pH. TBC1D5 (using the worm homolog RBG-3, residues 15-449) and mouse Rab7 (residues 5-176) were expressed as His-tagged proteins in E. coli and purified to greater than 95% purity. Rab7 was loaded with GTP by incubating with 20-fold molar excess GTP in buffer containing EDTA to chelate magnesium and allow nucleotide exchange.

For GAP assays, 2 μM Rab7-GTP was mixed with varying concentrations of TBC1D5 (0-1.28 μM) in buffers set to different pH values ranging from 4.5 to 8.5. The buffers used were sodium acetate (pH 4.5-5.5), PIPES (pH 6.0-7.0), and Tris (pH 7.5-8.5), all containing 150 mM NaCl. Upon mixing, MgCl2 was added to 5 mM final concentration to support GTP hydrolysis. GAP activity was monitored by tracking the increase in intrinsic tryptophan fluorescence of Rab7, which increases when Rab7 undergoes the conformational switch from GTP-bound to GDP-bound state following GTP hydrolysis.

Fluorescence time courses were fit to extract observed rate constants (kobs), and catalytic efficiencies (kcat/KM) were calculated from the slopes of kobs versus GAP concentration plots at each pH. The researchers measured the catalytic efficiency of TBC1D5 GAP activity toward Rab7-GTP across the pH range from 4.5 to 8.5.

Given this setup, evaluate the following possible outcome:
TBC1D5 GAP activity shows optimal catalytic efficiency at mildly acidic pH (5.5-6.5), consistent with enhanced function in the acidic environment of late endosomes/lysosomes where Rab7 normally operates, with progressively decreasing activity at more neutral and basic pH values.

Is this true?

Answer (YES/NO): NO